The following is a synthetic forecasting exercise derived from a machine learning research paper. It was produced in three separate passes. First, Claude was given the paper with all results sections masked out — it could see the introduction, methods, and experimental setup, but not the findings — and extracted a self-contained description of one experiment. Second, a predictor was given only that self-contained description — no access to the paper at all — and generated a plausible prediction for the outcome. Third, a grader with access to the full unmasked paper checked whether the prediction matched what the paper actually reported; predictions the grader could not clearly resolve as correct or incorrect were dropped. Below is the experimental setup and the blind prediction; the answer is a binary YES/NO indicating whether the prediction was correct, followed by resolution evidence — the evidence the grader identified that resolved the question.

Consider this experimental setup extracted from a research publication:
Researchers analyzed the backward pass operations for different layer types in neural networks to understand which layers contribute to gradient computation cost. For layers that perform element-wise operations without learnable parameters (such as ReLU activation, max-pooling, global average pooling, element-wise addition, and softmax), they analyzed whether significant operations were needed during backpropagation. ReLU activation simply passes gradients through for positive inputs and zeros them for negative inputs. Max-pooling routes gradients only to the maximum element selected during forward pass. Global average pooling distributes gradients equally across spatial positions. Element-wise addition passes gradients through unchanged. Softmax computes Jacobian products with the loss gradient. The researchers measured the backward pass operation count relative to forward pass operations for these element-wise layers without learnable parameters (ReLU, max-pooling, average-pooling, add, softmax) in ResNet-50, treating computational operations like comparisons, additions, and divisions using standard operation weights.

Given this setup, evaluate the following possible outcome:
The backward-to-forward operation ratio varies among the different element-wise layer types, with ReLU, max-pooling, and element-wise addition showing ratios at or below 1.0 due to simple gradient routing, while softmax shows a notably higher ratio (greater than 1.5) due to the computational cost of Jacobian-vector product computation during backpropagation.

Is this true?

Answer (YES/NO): NO